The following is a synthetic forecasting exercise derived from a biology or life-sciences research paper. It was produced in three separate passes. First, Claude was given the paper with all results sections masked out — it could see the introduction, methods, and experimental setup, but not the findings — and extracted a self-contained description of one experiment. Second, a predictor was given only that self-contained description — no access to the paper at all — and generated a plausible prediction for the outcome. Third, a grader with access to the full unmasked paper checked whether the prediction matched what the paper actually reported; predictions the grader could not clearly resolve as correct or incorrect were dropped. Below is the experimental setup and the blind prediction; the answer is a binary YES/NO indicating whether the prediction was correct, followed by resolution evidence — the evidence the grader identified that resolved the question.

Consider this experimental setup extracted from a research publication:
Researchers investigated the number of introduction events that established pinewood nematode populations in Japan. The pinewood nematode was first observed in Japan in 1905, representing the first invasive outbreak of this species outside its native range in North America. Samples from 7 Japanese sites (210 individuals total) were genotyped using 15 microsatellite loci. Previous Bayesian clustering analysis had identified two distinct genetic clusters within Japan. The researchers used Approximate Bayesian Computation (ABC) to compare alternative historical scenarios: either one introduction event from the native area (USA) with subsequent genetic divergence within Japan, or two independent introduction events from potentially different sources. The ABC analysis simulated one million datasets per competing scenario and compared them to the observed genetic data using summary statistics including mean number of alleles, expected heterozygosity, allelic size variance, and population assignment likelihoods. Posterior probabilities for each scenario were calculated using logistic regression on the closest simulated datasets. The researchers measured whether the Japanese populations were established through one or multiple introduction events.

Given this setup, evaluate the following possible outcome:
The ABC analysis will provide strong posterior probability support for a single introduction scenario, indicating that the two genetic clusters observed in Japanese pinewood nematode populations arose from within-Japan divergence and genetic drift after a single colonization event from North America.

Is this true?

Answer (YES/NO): NO